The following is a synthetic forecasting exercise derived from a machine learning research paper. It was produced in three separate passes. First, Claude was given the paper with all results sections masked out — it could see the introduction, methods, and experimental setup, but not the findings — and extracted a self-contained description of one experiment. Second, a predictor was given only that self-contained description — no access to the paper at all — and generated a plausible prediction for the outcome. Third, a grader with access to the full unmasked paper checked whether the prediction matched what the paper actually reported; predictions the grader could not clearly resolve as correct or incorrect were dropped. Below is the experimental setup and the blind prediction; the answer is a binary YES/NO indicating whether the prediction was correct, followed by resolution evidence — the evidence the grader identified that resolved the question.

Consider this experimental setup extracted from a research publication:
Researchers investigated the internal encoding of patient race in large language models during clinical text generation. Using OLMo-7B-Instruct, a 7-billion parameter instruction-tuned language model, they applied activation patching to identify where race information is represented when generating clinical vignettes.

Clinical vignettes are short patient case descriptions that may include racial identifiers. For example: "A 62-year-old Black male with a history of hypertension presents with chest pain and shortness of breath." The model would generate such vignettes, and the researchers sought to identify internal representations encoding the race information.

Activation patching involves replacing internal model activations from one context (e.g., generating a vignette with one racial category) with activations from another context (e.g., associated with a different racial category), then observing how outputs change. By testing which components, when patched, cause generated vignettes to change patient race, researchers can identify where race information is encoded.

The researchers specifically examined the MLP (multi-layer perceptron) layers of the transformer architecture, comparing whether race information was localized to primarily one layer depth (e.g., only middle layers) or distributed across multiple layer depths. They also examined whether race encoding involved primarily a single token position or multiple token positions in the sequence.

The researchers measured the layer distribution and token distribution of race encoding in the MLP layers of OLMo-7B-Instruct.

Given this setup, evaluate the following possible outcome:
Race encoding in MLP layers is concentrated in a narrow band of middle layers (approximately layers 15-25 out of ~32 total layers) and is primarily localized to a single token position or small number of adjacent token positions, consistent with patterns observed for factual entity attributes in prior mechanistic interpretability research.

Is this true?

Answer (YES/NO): NO